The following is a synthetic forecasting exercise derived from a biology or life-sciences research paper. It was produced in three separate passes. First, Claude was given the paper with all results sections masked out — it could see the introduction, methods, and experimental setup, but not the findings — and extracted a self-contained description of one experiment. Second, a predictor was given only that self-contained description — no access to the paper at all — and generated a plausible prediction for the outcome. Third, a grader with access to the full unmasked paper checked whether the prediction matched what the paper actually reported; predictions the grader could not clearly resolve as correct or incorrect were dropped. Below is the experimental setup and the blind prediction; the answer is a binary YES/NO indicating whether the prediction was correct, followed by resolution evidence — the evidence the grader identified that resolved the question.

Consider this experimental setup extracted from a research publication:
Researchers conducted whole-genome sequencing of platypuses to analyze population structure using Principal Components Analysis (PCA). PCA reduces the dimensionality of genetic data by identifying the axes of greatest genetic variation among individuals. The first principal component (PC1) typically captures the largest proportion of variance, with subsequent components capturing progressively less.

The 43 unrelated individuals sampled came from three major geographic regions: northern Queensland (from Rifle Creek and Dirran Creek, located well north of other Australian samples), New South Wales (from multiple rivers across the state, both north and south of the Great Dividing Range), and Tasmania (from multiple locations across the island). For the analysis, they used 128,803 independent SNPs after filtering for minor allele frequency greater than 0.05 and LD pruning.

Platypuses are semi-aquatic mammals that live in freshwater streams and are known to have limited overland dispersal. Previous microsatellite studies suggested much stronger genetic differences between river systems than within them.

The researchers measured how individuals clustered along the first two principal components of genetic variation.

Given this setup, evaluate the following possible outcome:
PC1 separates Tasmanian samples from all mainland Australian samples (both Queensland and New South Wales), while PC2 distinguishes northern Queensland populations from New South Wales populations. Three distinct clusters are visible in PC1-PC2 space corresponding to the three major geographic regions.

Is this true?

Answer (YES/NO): YES